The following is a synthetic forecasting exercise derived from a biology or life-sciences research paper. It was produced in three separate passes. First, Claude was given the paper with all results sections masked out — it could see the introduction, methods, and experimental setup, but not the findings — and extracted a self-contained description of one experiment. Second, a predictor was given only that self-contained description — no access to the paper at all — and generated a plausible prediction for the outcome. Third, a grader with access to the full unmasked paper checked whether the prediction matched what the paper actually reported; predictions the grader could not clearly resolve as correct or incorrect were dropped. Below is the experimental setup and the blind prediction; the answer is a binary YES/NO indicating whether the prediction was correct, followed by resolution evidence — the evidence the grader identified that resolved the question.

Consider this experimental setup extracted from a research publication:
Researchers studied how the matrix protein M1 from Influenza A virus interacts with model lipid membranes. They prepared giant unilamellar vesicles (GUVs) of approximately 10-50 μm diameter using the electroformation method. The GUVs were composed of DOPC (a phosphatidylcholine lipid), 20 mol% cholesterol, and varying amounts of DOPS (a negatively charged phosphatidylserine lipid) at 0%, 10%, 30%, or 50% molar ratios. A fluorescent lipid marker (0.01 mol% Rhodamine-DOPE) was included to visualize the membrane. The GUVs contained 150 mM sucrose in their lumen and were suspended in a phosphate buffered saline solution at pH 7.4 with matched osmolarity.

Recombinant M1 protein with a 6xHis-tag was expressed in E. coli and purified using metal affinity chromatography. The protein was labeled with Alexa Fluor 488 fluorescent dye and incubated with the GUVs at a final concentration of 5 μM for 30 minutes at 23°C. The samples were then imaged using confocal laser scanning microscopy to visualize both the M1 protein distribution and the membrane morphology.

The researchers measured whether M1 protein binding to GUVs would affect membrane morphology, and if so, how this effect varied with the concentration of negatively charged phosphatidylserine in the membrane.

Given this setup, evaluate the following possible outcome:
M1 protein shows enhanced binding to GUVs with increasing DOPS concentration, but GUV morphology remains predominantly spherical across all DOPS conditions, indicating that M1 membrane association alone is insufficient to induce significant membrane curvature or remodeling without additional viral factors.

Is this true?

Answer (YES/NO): NO